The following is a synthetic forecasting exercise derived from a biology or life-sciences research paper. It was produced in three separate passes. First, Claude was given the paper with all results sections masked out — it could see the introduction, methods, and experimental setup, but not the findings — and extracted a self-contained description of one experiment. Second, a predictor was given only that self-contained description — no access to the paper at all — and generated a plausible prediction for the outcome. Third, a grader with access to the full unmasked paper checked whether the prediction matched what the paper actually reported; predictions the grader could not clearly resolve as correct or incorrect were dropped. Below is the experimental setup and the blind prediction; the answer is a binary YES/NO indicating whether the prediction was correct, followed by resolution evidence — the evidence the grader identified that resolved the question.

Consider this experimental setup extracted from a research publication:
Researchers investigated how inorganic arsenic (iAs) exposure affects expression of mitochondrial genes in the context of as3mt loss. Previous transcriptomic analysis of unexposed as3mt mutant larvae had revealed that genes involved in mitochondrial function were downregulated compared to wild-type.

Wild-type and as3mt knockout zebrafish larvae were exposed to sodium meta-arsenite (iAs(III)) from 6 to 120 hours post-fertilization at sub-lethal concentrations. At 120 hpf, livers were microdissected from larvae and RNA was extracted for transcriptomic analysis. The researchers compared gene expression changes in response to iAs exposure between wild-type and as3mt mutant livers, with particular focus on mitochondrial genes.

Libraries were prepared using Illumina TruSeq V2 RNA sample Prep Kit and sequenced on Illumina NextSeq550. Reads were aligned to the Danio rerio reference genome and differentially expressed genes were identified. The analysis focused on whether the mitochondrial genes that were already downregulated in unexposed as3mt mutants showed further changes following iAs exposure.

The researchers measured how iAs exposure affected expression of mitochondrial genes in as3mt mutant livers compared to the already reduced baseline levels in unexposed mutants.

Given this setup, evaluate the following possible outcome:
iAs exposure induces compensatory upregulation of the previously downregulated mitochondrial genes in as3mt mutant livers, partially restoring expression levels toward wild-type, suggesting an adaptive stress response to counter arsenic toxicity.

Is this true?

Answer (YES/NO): NO